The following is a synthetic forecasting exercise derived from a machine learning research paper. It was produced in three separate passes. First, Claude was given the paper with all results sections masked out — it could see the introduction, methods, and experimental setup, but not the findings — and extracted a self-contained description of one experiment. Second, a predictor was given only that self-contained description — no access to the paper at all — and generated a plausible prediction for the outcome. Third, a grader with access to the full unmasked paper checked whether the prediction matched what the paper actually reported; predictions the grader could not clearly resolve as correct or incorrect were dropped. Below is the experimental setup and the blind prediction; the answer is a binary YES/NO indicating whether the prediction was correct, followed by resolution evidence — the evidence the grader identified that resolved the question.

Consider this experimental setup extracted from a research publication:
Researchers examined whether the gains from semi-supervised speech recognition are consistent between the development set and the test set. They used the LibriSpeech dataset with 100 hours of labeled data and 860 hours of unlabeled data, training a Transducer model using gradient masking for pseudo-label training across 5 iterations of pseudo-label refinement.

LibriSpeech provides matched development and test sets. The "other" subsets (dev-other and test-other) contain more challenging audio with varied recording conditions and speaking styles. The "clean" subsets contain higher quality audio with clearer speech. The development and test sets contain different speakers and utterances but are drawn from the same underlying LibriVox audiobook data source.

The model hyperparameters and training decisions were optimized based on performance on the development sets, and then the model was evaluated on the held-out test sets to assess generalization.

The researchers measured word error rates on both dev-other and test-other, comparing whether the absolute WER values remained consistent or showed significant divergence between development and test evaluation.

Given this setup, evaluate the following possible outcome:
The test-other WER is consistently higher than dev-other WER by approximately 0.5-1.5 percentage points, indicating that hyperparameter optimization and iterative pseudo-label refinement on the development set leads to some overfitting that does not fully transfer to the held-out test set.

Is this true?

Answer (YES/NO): NO